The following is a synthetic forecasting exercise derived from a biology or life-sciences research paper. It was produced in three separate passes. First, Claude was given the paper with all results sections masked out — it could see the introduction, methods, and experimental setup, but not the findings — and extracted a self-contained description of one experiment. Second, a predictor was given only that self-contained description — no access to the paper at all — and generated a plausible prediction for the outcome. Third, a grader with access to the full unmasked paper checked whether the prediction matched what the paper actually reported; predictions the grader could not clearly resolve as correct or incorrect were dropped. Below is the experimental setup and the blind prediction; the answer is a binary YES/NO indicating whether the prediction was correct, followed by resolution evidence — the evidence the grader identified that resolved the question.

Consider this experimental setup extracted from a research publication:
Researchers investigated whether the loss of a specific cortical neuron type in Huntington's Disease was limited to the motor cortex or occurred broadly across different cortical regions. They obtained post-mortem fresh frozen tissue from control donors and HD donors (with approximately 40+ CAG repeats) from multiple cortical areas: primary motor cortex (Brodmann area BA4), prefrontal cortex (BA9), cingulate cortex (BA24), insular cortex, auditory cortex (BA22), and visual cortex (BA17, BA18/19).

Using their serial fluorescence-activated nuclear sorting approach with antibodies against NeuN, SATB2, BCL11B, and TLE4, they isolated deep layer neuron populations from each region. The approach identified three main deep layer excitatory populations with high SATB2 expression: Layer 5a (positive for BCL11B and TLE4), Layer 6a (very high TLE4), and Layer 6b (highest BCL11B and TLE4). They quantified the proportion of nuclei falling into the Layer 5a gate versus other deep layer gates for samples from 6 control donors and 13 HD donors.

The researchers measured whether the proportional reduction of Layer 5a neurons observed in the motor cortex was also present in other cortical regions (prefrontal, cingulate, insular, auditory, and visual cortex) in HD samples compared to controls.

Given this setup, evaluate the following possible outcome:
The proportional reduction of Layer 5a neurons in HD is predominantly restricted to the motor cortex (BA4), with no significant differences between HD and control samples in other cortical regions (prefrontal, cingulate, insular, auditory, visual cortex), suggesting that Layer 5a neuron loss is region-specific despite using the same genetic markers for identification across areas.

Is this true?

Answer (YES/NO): NO